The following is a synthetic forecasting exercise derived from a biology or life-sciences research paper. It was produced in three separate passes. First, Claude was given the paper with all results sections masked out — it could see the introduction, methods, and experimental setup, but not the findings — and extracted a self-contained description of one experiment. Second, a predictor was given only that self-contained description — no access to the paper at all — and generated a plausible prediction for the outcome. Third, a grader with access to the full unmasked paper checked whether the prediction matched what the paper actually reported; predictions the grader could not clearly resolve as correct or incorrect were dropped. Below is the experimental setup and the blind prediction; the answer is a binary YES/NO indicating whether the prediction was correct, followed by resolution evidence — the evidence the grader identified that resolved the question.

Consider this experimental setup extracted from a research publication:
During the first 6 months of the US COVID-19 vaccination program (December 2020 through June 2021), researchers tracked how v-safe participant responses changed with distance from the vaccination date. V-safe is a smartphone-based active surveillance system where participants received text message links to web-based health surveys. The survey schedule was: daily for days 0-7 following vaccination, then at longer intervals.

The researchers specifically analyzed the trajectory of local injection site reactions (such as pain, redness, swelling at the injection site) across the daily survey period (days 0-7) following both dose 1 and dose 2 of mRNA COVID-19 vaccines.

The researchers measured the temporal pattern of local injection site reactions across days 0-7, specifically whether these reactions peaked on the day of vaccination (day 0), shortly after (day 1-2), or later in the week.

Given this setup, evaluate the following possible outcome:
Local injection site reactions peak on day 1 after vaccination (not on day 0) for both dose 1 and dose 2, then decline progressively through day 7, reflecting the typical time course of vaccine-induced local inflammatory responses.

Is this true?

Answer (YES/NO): YES